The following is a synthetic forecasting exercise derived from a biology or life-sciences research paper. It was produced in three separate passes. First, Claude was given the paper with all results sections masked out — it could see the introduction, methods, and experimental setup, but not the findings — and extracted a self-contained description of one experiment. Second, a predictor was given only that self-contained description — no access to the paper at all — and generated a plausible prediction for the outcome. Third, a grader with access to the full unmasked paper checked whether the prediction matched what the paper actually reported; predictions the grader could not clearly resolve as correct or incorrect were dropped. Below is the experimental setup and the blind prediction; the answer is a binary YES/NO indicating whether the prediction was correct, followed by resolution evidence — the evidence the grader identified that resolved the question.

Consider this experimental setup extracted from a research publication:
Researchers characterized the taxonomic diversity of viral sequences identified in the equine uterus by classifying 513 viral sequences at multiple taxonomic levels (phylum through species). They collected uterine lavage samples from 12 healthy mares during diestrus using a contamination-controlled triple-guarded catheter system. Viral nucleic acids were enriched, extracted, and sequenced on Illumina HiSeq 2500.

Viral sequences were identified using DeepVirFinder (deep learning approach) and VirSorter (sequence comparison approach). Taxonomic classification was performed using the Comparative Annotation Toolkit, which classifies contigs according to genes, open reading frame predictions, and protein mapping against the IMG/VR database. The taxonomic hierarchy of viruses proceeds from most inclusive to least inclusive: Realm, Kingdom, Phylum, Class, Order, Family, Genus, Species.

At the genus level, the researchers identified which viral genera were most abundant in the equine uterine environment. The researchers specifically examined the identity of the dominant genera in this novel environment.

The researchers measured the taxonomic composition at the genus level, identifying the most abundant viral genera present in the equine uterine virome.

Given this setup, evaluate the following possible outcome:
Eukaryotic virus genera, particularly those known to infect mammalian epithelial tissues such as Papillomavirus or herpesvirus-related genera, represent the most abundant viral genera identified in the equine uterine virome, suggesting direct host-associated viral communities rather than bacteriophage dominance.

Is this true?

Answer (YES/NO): NO